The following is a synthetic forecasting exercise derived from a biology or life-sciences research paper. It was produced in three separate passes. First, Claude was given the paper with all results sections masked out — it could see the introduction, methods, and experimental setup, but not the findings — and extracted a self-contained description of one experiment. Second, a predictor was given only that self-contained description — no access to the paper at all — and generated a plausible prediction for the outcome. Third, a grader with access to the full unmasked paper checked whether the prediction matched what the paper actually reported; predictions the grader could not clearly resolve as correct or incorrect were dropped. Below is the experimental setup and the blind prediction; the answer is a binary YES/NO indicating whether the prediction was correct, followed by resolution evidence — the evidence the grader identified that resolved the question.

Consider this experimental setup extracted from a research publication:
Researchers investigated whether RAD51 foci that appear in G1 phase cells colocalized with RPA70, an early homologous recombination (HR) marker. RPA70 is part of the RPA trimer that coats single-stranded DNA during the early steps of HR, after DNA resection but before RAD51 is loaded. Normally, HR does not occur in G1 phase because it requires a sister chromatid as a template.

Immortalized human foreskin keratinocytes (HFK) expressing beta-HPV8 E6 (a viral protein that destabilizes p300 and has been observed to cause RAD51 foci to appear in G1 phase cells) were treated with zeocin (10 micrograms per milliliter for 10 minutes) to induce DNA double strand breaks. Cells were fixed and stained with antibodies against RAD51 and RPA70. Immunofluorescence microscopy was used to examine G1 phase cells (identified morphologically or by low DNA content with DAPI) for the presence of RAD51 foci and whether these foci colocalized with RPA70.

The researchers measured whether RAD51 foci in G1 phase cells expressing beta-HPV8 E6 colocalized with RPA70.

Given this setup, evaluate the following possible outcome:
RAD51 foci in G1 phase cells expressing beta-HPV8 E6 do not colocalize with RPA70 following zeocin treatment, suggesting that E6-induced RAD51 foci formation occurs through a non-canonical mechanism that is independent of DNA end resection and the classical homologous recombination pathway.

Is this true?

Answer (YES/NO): NO